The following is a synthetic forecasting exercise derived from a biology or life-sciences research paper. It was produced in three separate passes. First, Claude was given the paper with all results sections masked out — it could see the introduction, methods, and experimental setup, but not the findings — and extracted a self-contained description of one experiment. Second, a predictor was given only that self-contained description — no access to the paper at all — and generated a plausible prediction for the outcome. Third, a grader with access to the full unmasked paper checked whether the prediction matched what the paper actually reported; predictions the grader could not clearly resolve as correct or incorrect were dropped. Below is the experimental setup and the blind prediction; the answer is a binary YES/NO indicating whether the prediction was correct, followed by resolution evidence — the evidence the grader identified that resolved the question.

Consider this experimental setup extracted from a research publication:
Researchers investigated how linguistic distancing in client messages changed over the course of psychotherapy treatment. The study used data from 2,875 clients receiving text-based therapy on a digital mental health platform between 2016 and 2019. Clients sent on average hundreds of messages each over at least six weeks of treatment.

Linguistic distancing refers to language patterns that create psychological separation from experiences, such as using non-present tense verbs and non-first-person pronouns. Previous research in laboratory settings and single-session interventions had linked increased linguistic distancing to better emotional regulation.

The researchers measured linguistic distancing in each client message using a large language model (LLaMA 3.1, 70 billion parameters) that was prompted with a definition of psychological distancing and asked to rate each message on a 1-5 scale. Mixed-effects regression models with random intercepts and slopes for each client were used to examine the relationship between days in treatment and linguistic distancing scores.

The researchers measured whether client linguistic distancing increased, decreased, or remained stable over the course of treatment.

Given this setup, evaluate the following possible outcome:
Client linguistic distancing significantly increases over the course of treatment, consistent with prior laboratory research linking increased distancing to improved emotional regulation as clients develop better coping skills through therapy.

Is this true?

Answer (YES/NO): YES